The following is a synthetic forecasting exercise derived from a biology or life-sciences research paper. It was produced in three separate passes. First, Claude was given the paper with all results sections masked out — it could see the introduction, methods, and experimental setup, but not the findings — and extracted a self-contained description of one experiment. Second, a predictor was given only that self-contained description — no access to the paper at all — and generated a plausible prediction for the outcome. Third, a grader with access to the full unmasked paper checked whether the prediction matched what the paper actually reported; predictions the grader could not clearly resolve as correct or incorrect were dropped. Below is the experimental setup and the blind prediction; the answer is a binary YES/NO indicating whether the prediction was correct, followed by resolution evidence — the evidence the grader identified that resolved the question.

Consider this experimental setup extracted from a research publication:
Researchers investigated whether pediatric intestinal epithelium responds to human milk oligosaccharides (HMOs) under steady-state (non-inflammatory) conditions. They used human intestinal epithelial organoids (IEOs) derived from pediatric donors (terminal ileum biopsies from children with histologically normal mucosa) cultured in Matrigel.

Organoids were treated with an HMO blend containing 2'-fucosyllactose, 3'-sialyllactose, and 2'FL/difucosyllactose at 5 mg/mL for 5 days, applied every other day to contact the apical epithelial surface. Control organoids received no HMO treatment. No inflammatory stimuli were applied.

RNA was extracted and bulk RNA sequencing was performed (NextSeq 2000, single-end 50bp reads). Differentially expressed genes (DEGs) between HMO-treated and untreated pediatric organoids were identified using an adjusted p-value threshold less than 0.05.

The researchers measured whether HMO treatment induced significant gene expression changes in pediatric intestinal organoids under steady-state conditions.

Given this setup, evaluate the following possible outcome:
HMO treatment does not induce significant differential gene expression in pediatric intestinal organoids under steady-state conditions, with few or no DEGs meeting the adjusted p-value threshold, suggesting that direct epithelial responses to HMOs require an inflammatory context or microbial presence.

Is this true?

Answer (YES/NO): NO